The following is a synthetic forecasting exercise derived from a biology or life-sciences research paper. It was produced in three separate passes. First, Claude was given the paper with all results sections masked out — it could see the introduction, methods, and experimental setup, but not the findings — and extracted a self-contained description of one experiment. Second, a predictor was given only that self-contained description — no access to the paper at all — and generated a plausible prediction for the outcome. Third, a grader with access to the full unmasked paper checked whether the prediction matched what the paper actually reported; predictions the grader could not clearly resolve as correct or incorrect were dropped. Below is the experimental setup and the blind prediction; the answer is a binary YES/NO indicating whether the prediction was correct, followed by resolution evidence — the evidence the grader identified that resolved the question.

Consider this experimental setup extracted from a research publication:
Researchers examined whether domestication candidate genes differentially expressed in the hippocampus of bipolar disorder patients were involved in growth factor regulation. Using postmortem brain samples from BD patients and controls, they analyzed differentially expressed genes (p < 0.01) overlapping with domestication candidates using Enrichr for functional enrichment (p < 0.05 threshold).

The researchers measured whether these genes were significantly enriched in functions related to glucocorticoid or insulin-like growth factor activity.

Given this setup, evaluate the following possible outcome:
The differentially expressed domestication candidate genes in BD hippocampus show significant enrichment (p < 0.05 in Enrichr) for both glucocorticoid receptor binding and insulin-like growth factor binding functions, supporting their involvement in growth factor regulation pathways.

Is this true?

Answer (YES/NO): NO